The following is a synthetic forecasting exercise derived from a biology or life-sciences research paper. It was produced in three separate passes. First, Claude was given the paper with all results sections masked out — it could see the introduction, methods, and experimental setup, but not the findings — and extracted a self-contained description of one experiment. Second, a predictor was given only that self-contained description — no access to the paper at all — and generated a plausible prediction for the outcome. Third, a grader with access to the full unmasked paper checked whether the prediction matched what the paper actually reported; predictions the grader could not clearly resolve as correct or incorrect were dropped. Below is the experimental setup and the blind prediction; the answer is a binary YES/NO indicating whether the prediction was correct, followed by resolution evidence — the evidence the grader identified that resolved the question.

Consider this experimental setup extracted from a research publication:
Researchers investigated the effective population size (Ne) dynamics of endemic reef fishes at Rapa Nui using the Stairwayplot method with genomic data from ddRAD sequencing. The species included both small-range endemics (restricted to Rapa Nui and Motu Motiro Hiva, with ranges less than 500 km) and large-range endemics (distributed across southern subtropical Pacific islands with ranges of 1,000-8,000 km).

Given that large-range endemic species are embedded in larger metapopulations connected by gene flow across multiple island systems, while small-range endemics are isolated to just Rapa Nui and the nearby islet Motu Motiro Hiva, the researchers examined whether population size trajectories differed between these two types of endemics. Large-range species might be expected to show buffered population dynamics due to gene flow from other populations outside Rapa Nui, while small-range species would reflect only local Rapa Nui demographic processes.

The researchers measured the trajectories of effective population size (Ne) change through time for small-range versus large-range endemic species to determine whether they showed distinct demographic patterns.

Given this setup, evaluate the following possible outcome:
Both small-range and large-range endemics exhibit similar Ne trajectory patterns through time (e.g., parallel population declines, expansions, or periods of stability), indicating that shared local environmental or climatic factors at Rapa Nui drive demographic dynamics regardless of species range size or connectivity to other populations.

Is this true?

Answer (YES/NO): YES